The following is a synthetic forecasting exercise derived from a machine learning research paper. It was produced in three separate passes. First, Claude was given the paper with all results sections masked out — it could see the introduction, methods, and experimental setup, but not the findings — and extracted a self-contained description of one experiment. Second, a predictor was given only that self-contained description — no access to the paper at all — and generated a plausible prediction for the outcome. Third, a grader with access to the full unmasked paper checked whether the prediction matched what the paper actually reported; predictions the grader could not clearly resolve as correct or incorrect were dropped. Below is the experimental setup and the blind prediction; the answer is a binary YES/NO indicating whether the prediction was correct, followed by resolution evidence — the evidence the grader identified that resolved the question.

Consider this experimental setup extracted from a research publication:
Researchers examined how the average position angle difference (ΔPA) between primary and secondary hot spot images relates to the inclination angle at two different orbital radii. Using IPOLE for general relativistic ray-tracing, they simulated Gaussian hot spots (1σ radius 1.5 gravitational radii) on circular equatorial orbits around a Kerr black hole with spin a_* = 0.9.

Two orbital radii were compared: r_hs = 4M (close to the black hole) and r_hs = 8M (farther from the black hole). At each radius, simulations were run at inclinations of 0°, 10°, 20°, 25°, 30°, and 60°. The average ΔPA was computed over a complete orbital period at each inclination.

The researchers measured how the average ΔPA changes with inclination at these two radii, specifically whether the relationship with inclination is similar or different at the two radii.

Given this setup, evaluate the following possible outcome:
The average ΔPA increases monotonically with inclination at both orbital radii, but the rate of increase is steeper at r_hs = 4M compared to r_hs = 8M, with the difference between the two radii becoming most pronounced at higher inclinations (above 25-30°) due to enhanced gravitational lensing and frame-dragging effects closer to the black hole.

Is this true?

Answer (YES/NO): NO